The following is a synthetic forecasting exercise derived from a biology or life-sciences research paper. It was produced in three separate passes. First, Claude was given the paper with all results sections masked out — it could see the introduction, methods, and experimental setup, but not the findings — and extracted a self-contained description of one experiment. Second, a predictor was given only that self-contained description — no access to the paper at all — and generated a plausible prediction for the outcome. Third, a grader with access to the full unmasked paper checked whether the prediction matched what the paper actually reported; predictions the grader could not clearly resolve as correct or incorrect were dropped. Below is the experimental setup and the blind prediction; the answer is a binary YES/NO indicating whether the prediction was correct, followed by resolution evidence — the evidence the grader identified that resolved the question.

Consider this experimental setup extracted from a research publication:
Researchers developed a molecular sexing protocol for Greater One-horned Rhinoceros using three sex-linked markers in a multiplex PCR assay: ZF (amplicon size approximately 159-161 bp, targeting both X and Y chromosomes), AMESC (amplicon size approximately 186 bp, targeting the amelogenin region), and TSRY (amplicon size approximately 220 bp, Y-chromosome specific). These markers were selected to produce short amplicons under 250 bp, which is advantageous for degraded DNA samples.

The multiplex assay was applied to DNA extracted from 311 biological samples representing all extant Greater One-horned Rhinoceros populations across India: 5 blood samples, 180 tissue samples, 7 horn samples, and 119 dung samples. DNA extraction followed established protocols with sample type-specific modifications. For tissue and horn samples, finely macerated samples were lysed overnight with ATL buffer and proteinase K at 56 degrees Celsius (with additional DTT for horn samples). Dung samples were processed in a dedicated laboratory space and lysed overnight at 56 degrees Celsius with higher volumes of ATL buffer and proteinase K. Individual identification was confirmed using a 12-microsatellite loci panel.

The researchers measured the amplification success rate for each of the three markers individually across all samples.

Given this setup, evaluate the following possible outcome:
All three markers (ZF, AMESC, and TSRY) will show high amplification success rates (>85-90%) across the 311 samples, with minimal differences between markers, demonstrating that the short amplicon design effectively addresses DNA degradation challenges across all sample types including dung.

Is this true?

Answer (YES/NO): NO